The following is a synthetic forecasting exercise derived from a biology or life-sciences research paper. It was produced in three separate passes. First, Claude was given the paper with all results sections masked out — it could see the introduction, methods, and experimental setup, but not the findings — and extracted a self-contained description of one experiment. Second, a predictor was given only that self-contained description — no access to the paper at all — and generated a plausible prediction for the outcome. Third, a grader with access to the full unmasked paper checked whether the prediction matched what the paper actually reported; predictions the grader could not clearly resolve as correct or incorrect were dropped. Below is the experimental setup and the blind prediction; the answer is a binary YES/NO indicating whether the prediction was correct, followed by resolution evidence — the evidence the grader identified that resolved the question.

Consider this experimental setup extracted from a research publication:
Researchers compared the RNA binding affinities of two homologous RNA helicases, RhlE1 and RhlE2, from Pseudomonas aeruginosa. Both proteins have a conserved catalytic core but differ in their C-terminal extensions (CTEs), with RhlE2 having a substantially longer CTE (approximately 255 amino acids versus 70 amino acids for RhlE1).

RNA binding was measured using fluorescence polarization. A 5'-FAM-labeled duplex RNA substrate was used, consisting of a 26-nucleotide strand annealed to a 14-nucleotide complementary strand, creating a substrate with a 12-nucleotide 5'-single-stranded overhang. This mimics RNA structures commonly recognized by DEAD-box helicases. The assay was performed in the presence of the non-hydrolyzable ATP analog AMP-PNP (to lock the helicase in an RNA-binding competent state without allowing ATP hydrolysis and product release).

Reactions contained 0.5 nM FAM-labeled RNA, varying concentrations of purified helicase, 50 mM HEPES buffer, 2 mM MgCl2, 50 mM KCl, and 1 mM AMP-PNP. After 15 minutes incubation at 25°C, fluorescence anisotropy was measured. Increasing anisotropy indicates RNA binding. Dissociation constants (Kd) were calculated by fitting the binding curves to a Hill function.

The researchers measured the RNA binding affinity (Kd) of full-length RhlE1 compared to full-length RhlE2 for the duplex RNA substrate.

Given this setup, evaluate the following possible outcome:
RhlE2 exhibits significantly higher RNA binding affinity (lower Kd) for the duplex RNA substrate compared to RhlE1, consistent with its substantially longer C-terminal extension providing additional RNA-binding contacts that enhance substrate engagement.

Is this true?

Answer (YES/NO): NO